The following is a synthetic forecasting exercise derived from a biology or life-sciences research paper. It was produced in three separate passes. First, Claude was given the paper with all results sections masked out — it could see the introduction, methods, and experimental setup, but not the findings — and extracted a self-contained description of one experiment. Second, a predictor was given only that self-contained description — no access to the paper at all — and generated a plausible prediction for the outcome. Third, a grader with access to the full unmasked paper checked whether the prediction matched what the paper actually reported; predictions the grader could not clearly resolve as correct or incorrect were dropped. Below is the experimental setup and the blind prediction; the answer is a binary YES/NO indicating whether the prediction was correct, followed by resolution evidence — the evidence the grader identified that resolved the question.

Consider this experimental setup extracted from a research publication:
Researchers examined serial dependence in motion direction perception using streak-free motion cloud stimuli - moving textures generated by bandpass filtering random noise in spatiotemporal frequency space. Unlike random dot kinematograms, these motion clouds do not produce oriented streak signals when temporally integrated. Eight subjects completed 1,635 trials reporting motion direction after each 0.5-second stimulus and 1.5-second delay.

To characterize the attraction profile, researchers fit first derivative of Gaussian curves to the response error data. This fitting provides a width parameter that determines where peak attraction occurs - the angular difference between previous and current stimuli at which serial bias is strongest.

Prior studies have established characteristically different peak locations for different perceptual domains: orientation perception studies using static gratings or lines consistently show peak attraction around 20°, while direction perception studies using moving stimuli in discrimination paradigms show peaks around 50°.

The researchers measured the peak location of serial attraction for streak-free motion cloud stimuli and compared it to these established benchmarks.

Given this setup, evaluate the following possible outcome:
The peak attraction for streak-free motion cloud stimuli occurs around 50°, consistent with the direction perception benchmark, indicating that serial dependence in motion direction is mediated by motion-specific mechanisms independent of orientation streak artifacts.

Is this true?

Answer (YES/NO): NO